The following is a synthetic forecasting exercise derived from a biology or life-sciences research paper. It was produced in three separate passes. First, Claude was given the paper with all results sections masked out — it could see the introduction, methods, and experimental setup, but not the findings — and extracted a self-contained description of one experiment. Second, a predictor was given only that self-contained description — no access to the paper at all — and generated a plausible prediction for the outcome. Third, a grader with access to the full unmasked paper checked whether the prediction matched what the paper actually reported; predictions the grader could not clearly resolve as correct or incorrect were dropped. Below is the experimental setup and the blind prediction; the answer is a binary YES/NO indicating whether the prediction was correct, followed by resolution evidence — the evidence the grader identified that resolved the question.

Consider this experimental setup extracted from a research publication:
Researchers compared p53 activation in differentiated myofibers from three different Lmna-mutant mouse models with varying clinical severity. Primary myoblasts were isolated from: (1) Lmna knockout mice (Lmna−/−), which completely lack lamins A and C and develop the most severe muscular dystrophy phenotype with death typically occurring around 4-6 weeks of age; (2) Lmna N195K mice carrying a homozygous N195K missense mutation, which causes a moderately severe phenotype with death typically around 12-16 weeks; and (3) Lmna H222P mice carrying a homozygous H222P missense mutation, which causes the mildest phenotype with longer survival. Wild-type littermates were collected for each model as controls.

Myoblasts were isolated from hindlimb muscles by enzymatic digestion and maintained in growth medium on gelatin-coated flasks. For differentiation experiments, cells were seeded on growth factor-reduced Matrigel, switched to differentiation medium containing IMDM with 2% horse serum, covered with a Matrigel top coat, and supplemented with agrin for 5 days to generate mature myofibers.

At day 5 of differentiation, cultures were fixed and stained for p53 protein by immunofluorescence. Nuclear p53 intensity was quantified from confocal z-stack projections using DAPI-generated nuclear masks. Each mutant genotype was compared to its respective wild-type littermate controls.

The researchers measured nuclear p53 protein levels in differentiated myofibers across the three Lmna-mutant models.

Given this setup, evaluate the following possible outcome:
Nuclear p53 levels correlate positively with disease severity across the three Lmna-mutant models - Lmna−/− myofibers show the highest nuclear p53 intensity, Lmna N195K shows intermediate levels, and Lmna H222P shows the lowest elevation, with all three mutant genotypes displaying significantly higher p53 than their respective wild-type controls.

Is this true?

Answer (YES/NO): NO